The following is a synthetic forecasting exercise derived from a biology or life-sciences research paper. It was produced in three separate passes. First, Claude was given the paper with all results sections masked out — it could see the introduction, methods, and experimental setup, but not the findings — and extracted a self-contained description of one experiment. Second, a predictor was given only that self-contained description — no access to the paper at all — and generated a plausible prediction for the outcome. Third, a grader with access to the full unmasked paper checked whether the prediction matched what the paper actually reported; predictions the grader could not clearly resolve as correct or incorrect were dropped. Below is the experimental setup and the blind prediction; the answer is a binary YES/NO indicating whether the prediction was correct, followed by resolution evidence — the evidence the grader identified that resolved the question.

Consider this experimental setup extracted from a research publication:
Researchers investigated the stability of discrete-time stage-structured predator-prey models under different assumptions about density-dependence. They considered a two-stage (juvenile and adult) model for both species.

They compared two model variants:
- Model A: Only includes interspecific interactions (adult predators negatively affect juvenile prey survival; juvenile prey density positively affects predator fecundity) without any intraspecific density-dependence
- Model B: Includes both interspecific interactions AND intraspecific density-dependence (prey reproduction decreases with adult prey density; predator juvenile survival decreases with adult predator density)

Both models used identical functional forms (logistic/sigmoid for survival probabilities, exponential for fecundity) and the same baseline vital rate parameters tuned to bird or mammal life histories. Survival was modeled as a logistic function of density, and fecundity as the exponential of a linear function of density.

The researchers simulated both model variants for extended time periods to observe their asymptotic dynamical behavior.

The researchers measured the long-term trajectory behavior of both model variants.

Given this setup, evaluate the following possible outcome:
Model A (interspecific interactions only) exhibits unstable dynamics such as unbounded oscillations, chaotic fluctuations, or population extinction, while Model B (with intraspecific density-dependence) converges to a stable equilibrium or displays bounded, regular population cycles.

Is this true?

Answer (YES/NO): YES